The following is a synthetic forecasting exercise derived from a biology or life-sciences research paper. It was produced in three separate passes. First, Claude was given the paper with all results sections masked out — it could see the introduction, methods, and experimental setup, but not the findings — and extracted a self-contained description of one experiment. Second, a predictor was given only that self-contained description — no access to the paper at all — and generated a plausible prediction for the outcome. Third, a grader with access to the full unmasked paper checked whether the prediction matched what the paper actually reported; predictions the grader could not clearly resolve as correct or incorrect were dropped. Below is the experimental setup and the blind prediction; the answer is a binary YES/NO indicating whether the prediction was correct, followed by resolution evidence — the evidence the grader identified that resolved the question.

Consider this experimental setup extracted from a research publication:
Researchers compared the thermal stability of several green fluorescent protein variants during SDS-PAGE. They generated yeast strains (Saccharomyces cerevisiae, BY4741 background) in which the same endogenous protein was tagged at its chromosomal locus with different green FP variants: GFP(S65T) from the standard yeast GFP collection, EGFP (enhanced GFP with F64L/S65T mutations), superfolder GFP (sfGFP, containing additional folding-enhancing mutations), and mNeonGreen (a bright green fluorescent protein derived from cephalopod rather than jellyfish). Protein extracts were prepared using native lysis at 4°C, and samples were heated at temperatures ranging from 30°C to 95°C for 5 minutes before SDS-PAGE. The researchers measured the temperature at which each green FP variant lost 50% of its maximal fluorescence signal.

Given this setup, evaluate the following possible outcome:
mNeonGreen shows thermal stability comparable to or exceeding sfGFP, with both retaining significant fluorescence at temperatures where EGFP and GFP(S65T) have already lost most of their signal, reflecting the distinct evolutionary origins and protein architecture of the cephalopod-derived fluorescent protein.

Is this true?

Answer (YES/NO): NO